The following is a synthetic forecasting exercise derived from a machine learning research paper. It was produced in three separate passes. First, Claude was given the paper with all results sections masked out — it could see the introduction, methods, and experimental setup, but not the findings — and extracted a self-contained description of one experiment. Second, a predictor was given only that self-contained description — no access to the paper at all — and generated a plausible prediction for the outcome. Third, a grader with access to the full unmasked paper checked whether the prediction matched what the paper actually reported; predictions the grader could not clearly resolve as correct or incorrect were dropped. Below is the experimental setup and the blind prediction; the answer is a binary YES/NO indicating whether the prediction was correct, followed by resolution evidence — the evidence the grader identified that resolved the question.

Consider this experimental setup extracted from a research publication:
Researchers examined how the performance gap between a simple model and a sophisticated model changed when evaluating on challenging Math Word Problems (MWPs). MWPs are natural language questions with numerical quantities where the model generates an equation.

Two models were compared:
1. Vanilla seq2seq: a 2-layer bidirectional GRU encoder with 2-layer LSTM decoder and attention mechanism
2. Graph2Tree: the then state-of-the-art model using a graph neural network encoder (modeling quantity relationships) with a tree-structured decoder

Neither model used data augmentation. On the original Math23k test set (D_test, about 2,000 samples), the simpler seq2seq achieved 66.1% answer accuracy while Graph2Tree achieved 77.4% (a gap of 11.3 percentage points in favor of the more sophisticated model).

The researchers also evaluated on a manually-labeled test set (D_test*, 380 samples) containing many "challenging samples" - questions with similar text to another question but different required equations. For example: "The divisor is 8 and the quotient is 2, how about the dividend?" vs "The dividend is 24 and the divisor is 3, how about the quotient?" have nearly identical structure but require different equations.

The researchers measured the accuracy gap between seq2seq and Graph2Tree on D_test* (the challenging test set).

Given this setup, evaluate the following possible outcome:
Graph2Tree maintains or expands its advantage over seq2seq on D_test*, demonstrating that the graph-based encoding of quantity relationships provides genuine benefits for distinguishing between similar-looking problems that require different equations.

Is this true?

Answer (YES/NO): NO